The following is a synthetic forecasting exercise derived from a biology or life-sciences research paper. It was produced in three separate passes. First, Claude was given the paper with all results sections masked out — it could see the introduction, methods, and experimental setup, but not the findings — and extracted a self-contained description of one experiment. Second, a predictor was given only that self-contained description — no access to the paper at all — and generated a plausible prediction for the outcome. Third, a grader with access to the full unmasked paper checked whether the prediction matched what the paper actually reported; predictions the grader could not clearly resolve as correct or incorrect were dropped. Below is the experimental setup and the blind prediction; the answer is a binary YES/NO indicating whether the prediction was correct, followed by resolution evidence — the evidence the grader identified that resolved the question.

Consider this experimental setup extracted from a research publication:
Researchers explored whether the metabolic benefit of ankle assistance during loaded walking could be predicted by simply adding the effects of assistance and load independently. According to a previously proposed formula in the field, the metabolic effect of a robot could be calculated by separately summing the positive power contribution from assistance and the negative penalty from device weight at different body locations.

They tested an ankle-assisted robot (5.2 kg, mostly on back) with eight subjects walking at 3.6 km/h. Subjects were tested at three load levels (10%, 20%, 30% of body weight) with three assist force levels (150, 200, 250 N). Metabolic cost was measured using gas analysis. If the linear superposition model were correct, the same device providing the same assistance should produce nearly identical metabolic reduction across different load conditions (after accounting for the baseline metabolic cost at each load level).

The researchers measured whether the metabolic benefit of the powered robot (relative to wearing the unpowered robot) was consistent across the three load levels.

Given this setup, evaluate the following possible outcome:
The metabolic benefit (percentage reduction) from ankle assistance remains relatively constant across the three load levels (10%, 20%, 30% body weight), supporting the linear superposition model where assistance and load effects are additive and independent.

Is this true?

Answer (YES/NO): NO